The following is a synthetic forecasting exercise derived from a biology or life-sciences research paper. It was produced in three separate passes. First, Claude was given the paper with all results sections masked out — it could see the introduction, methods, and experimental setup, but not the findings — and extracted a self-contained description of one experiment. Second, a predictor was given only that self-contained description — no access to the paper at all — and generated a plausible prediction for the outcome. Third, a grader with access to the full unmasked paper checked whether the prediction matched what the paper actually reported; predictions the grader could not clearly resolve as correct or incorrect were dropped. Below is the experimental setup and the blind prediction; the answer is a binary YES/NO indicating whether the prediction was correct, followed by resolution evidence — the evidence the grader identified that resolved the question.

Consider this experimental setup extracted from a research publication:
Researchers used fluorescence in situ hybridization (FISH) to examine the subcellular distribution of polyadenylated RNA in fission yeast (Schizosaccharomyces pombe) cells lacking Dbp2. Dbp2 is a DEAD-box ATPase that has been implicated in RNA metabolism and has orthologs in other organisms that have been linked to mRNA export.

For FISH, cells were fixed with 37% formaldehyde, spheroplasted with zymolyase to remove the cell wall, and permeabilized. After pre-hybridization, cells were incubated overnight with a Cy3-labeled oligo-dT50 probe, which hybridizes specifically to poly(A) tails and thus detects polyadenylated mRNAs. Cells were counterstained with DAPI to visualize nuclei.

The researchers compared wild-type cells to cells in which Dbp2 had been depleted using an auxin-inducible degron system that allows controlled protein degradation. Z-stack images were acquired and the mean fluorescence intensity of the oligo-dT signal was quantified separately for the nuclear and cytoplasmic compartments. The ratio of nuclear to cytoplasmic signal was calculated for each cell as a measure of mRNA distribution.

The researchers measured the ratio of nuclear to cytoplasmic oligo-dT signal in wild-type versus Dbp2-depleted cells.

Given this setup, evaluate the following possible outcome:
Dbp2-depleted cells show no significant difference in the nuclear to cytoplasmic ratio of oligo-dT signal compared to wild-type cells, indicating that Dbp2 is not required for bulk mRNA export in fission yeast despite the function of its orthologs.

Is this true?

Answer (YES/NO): NO